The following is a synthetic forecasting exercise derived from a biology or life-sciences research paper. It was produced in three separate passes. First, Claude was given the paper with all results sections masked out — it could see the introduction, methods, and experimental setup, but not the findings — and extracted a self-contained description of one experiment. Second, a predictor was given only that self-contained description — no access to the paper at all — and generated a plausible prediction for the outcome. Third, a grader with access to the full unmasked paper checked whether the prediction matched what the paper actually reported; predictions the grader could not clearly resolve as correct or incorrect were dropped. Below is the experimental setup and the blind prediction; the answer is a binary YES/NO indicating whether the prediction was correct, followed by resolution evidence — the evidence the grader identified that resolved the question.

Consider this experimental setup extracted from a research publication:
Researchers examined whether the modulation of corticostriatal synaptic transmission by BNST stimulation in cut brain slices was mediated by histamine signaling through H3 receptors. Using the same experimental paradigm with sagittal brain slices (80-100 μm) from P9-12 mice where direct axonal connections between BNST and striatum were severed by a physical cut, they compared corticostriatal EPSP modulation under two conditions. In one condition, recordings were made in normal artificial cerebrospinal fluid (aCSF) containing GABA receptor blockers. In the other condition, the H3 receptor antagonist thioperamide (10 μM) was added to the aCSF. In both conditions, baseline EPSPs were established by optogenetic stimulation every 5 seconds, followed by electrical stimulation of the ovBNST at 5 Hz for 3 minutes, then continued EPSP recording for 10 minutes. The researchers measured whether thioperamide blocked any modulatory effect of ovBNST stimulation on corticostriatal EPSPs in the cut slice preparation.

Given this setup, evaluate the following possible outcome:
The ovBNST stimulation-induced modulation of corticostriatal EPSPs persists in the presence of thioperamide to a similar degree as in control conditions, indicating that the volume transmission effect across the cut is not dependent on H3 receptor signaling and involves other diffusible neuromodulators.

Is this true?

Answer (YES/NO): NO